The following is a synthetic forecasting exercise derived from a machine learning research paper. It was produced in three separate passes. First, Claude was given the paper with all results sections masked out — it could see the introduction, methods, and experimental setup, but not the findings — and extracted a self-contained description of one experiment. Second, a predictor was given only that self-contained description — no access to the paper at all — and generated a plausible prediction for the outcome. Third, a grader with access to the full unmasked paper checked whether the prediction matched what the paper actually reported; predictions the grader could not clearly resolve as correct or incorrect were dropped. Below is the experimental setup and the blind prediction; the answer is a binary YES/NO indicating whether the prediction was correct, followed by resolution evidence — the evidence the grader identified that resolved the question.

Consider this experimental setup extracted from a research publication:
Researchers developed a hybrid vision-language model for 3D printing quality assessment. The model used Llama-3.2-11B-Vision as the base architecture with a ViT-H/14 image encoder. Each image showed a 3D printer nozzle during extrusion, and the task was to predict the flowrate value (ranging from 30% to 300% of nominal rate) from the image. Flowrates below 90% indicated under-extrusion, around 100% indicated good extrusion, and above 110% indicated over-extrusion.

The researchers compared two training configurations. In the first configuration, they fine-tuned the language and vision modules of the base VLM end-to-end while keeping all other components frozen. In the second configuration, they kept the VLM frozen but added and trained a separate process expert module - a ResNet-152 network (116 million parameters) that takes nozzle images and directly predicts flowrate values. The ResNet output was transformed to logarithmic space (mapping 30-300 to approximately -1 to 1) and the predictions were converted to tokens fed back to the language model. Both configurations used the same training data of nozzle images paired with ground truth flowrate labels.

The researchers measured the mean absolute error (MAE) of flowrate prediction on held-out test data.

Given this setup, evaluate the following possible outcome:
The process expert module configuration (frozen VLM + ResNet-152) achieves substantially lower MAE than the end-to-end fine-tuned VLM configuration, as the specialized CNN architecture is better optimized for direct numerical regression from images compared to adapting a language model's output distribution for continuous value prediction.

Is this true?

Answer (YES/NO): YES